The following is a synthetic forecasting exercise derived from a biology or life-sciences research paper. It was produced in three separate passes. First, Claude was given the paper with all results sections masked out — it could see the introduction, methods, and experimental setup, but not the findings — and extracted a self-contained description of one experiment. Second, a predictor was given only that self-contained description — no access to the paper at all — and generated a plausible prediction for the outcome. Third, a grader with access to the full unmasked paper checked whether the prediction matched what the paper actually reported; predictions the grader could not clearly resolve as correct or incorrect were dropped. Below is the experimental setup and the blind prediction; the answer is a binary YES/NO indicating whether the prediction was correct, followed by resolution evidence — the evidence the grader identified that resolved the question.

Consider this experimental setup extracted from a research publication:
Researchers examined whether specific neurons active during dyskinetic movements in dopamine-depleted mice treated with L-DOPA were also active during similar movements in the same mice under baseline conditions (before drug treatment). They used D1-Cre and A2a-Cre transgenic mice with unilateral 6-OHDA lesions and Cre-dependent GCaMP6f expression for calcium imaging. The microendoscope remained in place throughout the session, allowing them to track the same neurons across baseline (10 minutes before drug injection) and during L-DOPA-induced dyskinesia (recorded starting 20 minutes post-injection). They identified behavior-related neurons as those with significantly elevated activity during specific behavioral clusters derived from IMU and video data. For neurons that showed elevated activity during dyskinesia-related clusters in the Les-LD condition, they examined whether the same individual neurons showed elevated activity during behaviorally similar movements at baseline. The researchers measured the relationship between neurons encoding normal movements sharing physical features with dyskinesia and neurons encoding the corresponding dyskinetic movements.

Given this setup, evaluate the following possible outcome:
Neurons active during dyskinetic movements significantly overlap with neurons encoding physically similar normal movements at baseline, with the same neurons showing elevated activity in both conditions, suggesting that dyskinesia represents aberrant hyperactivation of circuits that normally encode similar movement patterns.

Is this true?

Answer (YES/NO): NO